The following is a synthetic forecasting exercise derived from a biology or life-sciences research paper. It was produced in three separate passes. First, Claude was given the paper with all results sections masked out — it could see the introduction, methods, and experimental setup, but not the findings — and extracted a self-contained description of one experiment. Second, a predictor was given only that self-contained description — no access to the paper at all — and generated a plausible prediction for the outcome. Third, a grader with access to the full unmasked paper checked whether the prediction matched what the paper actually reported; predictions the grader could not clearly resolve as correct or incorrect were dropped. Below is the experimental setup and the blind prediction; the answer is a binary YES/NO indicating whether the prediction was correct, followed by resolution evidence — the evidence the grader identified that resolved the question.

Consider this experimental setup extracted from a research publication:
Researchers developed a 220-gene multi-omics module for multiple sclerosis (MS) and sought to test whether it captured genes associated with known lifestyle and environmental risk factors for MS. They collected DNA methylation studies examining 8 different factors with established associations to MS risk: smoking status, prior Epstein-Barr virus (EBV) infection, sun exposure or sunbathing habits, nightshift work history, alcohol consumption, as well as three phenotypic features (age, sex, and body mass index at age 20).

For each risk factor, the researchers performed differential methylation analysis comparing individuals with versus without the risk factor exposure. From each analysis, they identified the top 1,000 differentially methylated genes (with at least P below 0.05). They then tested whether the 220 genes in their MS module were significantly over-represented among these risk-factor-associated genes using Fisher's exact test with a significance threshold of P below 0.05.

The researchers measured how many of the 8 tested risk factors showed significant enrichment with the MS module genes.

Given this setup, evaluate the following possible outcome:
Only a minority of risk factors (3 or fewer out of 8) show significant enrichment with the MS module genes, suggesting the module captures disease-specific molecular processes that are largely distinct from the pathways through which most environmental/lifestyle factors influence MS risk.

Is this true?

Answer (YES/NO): NO